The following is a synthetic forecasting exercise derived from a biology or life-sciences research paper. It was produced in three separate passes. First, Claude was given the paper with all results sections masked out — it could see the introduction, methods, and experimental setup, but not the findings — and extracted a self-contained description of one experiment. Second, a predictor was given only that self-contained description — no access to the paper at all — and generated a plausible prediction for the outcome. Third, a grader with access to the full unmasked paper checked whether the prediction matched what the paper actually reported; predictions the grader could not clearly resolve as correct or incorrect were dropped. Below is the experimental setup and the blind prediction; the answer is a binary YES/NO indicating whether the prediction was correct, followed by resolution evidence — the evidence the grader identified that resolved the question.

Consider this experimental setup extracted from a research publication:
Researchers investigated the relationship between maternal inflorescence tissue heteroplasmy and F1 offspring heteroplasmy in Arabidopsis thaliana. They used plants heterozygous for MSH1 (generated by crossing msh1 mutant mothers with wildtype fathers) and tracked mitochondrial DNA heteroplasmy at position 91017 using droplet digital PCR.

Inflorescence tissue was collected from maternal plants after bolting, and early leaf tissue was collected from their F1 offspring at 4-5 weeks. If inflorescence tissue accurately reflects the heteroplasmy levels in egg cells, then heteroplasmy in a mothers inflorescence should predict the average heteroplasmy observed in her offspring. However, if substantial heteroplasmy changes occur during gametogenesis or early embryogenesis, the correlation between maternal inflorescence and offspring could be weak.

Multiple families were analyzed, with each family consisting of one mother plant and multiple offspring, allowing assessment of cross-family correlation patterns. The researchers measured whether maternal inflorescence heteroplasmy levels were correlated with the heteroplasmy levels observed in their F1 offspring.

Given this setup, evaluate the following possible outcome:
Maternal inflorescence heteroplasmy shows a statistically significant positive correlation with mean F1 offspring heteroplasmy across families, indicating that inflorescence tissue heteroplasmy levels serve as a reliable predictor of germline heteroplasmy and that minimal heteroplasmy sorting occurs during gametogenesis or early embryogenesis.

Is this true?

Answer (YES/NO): NO